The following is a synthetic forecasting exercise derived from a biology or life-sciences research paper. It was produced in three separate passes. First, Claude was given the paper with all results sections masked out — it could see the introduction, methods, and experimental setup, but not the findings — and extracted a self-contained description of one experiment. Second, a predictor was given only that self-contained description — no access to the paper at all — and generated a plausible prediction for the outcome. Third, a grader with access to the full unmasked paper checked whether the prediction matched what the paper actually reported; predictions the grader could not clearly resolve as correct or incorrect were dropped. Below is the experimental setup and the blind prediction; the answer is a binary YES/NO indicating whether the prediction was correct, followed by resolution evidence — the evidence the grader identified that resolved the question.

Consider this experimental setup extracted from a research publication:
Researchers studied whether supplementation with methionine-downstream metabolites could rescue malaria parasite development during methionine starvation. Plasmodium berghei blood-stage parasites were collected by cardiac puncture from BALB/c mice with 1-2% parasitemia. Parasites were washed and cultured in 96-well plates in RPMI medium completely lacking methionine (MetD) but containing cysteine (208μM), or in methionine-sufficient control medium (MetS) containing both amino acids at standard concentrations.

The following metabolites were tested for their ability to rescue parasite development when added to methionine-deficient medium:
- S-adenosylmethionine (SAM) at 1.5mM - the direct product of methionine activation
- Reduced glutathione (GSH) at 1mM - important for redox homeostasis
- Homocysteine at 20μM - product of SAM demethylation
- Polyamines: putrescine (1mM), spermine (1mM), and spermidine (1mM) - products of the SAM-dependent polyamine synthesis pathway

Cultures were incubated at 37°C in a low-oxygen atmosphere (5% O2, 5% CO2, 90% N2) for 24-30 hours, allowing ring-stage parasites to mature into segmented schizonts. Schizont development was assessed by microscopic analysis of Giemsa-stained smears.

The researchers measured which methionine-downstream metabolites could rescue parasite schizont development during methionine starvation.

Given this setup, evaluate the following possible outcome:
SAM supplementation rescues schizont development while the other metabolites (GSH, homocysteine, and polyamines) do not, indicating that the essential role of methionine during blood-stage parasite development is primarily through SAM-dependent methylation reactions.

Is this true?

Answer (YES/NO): NO